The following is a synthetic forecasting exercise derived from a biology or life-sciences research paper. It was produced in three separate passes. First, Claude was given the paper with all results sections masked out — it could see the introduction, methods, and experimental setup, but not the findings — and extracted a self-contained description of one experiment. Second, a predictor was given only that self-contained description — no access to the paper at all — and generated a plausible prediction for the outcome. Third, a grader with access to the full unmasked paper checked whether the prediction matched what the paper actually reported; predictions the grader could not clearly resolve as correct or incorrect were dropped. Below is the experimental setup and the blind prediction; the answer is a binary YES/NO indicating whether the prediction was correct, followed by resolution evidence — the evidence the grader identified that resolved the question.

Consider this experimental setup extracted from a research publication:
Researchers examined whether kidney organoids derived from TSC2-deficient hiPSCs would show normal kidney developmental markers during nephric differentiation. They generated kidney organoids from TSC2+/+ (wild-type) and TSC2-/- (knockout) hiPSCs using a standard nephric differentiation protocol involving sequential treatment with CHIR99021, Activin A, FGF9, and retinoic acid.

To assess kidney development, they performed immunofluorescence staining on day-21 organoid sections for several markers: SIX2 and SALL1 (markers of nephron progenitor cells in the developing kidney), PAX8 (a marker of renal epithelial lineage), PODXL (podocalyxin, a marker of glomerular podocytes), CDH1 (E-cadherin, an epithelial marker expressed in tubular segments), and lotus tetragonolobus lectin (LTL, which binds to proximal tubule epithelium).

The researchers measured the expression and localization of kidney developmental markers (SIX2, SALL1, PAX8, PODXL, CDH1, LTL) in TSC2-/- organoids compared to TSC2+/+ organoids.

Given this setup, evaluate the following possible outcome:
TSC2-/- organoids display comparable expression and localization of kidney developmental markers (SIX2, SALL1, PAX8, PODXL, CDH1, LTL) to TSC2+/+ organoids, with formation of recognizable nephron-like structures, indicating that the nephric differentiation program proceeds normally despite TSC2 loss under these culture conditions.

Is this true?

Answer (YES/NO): NO